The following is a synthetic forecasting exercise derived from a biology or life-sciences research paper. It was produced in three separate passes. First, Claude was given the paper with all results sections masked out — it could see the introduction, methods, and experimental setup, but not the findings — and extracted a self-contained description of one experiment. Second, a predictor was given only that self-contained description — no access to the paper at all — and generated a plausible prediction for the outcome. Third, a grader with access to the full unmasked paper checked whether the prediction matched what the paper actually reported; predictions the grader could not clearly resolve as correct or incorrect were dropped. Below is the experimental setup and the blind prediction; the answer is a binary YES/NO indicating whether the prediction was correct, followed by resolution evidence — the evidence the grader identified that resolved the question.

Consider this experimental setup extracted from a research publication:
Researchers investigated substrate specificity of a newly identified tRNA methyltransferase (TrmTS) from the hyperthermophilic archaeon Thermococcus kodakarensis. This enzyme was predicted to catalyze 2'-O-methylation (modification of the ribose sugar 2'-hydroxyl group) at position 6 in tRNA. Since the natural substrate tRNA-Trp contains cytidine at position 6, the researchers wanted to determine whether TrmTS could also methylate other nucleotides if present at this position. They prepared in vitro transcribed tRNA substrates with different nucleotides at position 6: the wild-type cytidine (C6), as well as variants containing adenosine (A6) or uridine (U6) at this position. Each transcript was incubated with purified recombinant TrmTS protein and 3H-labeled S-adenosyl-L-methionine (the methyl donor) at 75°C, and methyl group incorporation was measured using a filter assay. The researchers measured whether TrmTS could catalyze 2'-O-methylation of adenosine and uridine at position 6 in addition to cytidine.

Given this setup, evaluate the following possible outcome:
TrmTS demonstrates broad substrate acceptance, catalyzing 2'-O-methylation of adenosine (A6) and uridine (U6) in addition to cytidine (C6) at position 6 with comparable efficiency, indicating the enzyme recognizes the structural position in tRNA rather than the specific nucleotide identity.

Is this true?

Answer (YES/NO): NO